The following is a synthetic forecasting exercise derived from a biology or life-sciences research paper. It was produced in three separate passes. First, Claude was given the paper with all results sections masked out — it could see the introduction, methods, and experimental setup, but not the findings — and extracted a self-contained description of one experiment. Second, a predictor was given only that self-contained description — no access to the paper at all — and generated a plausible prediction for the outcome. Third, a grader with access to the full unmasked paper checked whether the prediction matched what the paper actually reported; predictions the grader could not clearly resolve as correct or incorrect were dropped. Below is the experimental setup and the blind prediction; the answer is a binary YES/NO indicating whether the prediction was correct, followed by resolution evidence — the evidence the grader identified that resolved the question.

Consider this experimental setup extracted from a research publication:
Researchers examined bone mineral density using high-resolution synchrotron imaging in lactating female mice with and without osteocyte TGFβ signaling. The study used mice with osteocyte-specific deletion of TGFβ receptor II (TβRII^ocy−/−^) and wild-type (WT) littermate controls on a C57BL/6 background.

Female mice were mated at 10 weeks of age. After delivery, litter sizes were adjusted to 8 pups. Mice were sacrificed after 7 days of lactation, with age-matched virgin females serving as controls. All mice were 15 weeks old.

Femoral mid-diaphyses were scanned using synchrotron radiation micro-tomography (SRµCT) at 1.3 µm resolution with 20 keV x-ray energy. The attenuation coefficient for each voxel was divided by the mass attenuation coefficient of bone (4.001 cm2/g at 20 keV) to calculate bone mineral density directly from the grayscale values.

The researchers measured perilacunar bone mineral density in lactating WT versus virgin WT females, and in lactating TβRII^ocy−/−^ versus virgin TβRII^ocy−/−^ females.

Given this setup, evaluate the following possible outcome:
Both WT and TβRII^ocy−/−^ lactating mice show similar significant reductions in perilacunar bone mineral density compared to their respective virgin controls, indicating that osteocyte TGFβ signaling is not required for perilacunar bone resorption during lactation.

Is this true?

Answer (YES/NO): NO